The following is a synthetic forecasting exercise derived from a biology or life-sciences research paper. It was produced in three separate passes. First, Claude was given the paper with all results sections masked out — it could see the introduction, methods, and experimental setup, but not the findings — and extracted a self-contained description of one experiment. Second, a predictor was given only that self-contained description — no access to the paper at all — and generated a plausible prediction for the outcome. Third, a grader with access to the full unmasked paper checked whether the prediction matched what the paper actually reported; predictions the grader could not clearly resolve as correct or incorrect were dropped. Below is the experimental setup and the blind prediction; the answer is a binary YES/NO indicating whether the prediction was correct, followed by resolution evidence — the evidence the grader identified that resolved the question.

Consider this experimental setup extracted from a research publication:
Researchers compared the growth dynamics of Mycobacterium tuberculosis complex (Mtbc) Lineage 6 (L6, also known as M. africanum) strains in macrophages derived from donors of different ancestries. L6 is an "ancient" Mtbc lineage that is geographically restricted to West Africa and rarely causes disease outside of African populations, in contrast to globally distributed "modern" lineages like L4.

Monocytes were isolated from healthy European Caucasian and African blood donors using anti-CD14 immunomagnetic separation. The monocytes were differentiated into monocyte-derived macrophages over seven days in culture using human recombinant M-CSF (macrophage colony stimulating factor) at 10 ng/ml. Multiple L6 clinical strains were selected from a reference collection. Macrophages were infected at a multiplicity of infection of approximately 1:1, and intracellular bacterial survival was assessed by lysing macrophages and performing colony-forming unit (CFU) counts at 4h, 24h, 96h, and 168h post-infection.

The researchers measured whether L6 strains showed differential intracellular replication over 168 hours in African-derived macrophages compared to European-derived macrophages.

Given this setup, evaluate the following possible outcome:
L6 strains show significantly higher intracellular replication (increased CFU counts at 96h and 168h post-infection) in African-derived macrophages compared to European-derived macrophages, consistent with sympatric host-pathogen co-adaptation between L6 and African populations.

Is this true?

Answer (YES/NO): YES